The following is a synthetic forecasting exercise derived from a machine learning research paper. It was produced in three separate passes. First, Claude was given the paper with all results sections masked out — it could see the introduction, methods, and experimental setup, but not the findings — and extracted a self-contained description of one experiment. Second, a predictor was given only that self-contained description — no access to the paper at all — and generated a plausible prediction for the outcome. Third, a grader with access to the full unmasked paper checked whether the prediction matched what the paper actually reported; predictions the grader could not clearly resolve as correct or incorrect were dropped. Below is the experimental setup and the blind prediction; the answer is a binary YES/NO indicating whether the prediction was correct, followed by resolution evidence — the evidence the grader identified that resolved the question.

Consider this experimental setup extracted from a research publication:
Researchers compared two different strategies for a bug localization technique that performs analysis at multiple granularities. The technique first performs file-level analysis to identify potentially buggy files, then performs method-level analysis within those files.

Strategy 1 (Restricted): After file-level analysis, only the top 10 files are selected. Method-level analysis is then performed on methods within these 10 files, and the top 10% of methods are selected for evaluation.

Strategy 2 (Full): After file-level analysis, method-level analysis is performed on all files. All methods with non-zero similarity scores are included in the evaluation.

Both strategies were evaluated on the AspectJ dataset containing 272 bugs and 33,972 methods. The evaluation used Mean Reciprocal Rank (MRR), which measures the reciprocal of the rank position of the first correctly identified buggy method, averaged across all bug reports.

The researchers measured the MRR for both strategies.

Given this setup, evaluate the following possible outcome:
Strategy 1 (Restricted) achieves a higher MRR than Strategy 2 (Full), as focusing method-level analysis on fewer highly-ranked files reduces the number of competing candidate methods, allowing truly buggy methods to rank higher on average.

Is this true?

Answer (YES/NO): NO